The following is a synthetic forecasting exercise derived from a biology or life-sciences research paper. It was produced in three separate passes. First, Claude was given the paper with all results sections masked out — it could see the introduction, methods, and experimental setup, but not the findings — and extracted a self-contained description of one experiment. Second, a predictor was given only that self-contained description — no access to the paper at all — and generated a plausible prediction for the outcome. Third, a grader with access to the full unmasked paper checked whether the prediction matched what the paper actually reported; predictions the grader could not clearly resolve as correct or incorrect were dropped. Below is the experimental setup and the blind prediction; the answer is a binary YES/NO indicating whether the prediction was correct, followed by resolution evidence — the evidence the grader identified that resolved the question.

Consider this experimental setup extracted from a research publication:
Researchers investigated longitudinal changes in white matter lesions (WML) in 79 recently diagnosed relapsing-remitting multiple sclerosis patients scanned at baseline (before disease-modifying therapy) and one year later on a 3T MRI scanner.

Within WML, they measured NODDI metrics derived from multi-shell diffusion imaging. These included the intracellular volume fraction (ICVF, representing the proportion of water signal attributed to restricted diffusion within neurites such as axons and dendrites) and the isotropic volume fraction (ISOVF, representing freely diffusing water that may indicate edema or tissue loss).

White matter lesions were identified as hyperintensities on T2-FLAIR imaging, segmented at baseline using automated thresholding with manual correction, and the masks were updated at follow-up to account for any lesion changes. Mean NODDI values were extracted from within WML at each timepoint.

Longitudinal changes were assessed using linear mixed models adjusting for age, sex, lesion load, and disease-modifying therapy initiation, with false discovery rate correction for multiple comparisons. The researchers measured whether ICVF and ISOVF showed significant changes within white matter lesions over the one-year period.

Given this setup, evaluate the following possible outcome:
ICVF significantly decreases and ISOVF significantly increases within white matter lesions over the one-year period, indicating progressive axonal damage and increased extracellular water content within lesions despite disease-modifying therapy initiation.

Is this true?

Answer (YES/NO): NO